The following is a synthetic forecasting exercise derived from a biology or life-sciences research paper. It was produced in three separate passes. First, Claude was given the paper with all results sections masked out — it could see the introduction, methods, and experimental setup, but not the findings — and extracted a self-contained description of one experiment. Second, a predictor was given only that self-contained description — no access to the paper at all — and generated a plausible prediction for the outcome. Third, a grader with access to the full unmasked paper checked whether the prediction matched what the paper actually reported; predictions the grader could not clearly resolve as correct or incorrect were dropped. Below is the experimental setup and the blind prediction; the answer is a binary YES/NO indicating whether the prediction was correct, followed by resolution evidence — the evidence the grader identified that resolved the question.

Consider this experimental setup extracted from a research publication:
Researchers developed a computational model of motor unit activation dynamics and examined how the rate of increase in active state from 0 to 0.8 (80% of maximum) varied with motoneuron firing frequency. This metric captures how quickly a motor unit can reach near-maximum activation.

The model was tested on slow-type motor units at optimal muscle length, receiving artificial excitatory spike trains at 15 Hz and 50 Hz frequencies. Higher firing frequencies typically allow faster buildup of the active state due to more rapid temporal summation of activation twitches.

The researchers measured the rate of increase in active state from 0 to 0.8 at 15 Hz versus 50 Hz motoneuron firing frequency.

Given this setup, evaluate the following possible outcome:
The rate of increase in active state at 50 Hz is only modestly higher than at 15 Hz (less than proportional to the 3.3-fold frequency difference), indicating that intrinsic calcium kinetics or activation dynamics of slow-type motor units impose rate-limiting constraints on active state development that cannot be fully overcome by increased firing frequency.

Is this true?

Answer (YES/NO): YES